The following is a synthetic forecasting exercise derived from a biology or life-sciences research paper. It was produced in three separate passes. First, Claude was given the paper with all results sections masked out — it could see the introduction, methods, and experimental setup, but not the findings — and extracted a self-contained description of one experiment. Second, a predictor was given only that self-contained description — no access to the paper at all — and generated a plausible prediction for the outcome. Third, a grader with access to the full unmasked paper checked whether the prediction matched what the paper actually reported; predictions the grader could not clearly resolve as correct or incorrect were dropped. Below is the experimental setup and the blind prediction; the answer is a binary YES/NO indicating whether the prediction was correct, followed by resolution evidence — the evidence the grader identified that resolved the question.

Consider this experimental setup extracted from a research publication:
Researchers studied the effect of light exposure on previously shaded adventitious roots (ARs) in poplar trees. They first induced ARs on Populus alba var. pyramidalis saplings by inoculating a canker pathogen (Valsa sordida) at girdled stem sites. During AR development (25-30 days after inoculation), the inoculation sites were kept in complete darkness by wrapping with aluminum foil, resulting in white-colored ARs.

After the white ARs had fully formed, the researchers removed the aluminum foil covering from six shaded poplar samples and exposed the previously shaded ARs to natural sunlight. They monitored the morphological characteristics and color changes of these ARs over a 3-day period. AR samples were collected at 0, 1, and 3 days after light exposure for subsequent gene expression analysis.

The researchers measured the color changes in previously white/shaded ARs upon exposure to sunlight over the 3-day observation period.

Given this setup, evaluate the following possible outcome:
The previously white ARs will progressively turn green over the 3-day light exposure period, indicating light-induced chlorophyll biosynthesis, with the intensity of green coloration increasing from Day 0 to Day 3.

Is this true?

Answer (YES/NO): NO